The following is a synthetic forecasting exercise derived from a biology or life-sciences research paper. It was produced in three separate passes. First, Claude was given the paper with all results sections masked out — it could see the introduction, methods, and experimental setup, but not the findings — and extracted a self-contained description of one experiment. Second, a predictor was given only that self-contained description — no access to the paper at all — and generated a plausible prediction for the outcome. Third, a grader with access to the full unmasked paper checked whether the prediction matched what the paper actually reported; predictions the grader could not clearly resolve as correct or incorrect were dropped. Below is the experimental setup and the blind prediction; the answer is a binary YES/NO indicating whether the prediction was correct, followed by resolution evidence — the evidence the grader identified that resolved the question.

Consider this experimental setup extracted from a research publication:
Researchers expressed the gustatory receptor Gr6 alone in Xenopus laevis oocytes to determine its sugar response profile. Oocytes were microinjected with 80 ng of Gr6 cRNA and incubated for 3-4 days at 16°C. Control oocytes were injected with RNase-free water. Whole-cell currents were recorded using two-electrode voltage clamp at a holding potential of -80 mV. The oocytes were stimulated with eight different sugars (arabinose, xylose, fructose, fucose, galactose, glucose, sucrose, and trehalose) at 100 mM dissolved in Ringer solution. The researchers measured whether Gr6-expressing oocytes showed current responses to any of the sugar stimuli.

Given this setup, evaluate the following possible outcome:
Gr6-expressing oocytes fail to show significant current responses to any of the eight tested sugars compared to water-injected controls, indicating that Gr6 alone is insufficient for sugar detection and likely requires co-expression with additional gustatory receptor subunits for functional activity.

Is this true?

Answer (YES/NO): NO